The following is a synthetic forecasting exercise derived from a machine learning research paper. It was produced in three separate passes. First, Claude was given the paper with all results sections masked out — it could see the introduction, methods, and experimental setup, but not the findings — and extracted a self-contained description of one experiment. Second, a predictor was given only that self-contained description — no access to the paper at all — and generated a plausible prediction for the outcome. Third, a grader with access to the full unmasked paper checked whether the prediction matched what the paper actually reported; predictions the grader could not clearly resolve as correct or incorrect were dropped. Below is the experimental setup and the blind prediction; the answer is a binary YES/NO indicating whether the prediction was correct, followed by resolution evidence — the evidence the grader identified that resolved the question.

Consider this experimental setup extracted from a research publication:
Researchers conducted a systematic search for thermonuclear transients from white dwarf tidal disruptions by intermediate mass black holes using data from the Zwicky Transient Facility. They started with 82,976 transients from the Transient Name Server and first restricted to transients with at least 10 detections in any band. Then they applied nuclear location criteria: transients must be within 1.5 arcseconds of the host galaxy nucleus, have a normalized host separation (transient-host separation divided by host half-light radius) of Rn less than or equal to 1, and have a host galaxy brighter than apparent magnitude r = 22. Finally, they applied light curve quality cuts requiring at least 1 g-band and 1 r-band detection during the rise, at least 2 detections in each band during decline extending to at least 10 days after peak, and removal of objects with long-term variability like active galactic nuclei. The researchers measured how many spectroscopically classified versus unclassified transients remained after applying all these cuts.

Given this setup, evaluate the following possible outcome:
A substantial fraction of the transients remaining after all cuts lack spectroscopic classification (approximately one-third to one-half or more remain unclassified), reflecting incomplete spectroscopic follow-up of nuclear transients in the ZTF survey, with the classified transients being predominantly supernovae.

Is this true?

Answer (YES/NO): YES